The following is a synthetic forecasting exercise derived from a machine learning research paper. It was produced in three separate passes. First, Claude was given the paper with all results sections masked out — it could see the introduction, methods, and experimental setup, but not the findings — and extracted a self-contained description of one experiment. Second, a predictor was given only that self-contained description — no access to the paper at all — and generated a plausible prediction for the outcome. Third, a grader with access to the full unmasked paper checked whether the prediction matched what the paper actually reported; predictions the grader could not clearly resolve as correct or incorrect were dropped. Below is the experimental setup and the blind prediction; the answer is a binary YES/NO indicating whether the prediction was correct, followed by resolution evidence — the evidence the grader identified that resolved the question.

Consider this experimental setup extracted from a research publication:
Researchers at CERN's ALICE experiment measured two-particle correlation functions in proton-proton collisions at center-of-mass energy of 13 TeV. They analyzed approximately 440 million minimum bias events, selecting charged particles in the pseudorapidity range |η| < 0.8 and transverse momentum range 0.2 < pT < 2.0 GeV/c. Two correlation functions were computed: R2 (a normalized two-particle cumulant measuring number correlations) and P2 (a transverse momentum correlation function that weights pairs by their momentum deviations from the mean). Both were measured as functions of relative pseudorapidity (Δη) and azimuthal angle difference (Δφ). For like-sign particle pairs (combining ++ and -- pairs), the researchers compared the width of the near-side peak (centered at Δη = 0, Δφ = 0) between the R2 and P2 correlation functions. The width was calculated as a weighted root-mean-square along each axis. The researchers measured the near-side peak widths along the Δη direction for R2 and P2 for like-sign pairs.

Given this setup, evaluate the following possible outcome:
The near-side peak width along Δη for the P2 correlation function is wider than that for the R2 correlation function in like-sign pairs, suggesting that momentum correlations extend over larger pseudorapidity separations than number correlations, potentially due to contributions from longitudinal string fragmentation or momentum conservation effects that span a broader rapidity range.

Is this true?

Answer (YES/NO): NO